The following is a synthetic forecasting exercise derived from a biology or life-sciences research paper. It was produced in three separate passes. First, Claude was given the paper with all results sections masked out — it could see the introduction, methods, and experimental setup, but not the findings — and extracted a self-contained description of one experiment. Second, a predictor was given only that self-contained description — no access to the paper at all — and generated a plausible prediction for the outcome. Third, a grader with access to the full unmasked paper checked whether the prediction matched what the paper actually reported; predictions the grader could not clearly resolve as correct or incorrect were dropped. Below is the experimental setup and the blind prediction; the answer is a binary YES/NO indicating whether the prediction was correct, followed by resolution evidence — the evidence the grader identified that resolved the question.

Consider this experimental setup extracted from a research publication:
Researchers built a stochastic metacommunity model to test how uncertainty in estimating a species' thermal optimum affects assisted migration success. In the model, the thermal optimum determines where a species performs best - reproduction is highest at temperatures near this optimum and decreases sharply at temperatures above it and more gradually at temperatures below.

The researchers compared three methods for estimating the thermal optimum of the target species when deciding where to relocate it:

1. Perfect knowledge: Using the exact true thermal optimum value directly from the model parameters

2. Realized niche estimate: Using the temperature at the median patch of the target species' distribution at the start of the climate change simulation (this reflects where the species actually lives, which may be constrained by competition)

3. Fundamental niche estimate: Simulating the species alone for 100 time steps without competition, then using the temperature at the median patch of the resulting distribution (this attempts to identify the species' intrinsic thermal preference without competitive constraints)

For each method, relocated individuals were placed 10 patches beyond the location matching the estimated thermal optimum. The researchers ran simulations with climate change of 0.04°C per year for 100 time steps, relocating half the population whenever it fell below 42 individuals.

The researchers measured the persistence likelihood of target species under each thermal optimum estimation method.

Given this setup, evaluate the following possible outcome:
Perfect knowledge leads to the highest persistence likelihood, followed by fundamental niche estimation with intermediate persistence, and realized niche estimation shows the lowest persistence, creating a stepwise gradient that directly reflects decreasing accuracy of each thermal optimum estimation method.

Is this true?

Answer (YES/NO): NO